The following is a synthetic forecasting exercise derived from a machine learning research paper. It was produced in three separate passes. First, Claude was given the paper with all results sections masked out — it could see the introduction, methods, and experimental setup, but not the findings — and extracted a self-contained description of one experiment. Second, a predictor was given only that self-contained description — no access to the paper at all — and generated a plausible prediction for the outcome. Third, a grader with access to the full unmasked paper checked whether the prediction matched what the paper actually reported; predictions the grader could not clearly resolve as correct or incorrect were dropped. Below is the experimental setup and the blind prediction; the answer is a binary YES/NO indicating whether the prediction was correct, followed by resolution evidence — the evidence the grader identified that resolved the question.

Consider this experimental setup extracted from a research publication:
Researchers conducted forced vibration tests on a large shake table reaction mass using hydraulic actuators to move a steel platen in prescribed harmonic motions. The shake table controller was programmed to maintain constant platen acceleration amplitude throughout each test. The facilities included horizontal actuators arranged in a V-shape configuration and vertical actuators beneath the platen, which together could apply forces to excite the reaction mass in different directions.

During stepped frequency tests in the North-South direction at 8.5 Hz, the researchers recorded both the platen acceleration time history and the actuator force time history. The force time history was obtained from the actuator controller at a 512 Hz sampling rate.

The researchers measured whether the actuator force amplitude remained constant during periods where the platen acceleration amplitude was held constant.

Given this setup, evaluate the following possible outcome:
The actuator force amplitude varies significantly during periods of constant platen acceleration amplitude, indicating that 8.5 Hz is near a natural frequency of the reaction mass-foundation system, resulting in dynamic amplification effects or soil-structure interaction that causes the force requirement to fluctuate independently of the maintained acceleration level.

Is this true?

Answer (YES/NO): NO